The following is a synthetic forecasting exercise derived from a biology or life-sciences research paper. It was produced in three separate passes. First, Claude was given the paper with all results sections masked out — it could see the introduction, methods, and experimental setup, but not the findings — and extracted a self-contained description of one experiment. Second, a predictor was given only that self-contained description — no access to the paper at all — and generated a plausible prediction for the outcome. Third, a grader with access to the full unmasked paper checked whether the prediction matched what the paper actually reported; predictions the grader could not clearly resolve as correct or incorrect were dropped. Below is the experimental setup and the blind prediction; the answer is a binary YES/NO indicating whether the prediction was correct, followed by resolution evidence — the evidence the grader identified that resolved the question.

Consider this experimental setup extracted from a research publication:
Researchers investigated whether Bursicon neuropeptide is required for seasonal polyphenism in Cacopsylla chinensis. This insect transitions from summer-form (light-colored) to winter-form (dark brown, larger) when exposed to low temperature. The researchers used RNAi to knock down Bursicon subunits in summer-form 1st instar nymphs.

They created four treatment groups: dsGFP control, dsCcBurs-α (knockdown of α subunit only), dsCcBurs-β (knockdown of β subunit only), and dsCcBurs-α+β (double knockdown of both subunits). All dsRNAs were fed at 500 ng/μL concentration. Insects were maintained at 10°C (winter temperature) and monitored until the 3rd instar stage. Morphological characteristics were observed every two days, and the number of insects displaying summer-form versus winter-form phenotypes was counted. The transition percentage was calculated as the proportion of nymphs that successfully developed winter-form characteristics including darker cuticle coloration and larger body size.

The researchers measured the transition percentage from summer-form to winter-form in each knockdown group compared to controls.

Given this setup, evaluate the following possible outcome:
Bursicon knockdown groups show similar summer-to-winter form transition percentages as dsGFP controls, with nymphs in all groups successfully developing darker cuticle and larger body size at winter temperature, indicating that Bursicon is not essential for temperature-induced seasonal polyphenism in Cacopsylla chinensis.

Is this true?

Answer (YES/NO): NO